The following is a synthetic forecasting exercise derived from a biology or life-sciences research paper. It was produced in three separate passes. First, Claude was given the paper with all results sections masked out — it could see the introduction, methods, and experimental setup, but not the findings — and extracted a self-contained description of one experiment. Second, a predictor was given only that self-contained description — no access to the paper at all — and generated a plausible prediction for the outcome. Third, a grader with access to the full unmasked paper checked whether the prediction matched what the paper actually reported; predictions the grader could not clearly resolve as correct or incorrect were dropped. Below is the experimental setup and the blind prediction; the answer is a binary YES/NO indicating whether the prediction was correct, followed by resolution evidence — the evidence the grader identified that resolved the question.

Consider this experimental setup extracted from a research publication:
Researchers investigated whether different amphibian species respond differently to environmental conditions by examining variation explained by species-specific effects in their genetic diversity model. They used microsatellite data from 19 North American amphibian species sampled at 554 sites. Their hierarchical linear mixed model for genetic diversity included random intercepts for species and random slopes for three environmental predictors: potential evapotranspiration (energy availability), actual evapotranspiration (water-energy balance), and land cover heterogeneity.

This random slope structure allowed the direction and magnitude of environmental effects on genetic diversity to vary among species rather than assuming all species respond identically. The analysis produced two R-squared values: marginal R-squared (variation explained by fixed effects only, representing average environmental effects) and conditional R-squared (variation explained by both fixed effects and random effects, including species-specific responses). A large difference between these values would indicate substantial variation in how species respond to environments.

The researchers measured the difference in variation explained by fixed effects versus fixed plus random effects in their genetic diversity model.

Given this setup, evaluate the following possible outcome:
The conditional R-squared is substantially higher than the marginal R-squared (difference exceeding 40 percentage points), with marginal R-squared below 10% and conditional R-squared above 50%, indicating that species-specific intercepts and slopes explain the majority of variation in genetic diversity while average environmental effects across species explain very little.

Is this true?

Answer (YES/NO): NO